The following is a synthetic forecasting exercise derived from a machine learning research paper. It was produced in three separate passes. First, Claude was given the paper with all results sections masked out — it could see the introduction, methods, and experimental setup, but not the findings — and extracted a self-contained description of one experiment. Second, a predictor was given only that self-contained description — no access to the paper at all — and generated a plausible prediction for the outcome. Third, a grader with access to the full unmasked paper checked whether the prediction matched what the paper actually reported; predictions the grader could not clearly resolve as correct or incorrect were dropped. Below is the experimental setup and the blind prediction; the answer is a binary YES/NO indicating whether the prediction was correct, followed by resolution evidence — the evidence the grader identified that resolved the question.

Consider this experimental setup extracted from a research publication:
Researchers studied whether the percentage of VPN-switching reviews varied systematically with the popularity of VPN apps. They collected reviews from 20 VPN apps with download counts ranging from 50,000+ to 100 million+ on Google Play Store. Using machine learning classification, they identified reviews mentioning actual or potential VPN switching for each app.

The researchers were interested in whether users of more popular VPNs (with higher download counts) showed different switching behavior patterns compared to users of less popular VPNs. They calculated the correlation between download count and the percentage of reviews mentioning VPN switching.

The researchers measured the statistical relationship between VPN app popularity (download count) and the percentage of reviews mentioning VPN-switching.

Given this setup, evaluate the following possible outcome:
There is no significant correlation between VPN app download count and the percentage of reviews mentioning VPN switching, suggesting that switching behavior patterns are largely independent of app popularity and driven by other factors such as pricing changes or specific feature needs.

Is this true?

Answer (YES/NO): NO